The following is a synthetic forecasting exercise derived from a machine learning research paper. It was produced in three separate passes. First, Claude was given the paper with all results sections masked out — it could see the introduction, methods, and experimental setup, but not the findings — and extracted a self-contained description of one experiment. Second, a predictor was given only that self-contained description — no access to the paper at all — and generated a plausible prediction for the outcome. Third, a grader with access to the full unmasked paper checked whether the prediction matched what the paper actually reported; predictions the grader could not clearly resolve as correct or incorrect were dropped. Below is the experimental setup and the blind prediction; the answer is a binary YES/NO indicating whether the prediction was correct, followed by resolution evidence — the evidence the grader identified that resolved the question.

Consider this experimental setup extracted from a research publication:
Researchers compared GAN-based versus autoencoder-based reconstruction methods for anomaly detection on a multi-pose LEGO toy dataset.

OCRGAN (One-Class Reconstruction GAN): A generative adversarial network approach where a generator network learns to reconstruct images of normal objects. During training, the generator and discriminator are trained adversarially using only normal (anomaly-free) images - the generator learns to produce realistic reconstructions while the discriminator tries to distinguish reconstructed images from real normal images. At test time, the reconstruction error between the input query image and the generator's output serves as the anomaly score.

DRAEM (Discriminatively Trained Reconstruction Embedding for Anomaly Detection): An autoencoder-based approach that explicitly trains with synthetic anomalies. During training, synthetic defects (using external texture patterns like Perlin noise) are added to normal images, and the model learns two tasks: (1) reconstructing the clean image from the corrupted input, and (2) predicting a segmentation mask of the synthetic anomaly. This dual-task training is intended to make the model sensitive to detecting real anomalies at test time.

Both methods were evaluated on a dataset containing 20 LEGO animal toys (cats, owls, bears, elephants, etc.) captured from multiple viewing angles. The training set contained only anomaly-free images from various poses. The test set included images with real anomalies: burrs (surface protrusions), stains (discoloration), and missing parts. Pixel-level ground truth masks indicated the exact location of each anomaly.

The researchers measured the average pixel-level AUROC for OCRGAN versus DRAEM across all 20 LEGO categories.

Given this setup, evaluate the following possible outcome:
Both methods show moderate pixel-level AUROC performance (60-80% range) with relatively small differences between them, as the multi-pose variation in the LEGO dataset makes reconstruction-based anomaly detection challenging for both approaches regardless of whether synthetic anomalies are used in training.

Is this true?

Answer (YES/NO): NO